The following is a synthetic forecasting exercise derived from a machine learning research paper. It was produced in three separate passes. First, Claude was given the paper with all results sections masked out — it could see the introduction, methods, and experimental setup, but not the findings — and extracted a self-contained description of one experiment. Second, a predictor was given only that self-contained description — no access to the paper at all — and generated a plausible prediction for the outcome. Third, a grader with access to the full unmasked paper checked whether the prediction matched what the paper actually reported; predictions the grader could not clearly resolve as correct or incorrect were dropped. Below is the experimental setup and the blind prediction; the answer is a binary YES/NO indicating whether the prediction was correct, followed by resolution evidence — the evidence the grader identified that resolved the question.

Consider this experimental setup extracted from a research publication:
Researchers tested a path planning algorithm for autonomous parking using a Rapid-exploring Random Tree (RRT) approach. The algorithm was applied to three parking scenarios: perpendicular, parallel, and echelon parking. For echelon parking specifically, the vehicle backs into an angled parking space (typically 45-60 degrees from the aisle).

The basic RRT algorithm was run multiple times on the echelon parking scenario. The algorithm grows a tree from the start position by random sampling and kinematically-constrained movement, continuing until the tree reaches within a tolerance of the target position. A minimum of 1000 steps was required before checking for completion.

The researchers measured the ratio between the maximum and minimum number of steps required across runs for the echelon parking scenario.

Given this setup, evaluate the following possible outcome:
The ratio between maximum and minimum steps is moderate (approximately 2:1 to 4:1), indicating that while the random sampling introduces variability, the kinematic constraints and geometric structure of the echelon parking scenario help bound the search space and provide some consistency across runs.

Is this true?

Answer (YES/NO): YES